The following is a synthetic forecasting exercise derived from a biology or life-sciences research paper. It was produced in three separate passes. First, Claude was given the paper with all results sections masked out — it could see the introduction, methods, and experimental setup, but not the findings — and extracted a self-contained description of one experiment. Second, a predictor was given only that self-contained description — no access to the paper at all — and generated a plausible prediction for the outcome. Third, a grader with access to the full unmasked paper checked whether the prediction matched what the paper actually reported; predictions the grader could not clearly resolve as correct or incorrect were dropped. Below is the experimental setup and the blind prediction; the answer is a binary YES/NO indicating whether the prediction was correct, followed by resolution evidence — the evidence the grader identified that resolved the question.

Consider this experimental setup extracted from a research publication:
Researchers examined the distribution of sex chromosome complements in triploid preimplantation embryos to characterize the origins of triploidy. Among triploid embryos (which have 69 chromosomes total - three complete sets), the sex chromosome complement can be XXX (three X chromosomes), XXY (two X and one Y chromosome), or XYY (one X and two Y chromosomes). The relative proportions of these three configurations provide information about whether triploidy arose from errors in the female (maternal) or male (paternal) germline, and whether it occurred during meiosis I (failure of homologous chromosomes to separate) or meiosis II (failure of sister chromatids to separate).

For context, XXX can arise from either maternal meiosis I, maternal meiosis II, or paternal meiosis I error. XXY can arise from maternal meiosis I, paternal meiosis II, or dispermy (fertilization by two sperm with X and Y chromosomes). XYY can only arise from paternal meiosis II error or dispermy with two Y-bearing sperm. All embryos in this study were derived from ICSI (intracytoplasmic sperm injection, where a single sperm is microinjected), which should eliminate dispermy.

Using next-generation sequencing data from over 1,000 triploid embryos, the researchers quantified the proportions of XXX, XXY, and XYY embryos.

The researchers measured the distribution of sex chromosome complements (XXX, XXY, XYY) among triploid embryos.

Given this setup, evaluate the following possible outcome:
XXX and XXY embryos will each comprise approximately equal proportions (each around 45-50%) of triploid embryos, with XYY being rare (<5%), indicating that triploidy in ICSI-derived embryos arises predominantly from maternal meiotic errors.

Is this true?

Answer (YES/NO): YES